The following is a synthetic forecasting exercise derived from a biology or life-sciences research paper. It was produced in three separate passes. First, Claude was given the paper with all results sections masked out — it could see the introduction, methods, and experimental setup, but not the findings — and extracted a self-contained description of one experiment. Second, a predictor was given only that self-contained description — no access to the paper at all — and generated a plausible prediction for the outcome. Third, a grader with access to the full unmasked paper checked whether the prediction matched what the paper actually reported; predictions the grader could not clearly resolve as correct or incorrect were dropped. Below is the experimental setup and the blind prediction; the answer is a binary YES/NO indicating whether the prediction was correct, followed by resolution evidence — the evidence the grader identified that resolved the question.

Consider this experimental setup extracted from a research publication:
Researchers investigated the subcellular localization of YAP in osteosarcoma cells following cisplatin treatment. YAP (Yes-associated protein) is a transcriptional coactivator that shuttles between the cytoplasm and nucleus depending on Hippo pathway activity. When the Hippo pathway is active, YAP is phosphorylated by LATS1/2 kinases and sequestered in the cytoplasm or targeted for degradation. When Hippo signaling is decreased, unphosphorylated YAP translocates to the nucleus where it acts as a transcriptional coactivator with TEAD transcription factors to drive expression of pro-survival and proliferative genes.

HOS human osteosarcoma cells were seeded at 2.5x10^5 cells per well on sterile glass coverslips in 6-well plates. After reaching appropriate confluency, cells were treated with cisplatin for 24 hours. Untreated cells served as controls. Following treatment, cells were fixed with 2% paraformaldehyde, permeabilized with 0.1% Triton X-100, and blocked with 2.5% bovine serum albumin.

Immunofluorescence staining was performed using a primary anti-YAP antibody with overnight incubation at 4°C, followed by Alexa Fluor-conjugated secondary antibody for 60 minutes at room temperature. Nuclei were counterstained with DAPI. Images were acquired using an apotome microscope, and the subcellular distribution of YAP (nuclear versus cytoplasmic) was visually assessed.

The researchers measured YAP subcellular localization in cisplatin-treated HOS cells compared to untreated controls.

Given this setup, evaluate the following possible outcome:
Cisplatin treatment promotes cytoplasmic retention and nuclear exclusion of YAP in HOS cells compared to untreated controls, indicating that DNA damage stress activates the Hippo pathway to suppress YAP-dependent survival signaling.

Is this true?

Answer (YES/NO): NO